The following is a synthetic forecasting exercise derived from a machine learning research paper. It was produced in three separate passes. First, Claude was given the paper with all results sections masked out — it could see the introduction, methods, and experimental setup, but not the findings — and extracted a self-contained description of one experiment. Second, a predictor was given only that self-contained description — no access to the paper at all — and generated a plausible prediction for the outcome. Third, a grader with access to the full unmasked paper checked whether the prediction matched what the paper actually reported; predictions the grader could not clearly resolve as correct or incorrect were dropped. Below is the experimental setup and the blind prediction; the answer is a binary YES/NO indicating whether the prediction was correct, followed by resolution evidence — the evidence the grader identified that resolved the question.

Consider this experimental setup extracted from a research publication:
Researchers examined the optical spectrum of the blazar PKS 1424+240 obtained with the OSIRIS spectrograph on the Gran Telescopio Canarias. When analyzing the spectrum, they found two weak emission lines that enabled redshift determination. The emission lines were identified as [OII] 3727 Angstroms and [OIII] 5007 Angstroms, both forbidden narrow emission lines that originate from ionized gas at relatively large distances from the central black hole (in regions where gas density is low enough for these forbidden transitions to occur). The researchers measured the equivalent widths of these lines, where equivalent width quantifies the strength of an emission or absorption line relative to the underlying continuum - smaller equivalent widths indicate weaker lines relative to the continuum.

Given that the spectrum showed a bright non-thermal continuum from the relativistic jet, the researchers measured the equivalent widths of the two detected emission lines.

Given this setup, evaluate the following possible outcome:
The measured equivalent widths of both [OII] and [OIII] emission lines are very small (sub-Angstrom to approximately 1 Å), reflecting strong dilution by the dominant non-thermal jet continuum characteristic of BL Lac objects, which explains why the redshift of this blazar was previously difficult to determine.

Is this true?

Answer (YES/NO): YES